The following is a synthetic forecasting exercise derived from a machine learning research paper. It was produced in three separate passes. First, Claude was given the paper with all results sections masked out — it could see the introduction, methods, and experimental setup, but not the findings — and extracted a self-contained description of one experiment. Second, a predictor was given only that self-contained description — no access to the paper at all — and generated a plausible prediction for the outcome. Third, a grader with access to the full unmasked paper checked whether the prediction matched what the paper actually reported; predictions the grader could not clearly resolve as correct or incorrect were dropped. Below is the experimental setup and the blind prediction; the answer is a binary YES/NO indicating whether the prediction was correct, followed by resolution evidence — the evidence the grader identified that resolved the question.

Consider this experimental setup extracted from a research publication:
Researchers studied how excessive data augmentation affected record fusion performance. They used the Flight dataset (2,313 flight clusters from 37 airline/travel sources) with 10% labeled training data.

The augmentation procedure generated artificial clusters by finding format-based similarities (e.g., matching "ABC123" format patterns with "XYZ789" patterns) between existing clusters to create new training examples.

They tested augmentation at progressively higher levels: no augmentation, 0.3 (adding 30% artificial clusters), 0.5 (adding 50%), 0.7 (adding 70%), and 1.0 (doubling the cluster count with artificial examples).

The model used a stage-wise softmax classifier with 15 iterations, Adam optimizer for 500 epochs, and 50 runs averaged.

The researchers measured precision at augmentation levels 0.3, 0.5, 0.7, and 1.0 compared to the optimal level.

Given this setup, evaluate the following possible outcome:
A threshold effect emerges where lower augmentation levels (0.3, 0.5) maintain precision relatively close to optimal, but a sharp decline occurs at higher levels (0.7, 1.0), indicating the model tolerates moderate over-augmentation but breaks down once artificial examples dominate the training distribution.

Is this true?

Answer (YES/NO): NO